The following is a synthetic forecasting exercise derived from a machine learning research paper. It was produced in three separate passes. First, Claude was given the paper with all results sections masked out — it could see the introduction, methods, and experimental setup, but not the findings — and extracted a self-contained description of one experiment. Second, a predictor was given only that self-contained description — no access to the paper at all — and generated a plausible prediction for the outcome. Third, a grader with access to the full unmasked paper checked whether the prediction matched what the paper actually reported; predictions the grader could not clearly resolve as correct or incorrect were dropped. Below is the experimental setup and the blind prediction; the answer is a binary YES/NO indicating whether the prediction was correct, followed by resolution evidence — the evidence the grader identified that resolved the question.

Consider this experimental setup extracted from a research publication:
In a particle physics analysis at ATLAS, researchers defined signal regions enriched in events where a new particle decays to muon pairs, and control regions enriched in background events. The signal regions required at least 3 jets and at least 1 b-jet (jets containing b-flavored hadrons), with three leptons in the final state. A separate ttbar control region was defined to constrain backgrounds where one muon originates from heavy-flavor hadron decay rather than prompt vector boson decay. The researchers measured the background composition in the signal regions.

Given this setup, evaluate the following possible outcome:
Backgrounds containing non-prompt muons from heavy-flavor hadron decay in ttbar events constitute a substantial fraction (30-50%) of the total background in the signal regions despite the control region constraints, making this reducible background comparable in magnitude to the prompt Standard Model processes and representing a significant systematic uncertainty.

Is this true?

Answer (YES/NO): NO